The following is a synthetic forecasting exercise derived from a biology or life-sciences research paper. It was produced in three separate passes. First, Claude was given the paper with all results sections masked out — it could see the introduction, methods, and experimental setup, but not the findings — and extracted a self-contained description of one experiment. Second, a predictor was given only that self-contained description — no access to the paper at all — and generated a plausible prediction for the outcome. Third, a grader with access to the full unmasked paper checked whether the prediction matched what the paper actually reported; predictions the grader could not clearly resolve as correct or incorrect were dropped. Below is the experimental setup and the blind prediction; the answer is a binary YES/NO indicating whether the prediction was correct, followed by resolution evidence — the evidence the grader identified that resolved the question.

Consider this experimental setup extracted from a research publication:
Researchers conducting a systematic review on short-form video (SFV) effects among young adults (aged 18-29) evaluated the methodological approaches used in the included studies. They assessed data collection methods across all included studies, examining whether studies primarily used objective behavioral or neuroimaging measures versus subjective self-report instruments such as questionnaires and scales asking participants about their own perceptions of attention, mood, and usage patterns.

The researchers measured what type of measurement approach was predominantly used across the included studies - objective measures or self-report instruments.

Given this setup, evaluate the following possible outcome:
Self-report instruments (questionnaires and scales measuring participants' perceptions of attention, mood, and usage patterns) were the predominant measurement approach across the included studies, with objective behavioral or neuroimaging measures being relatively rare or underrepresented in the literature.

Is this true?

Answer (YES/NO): YES